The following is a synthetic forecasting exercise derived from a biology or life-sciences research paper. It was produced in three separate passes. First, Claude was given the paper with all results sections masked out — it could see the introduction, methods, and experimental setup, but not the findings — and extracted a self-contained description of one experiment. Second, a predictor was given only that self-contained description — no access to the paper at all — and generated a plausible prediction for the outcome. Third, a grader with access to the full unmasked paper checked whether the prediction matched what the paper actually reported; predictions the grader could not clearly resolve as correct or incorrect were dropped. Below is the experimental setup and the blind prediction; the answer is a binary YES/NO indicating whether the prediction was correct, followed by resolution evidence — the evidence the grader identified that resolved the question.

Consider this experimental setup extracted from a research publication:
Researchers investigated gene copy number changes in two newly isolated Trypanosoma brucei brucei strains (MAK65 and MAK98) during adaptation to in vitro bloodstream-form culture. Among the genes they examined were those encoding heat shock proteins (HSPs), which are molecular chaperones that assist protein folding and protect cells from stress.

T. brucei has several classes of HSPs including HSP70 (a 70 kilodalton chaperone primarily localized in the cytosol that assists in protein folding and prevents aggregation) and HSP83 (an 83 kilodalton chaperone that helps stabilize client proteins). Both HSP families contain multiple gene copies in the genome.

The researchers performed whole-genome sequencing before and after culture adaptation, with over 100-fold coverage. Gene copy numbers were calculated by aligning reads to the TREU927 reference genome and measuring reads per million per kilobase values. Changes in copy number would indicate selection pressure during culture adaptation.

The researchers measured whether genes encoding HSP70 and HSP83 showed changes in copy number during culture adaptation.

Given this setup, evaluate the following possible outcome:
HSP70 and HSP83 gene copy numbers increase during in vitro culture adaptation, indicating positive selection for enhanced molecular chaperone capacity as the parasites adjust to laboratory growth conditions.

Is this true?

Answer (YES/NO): NO